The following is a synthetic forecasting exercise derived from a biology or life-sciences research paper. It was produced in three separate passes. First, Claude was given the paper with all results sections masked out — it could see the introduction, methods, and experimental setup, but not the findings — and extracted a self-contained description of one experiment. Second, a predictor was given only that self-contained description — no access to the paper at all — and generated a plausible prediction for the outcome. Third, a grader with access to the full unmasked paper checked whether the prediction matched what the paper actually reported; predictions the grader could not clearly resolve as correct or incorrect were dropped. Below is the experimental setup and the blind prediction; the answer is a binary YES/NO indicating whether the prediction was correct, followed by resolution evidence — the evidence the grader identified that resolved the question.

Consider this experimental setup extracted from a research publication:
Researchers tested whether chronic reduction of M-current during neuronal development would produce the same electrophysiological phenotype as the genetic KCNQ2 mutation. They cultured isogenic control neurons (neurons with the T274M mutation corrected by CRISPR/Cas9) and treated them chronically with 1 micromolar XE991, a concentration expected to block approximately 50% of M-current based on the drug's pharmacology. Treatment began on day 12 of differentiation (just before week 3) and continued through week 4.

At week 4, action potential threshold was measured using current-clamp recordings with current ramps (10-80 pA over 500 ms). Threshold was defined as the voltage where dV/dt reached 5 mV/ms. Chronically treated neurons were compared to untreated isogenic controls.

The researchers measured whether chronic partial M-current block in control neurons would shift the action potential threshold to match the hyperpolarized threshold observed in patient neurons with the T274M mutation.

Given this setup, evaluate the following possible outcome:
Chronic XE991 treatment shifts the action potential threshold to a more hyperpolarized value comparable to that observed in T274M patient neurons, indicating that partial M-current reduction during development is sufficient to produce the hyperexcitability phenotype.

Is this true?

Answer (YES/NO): YES